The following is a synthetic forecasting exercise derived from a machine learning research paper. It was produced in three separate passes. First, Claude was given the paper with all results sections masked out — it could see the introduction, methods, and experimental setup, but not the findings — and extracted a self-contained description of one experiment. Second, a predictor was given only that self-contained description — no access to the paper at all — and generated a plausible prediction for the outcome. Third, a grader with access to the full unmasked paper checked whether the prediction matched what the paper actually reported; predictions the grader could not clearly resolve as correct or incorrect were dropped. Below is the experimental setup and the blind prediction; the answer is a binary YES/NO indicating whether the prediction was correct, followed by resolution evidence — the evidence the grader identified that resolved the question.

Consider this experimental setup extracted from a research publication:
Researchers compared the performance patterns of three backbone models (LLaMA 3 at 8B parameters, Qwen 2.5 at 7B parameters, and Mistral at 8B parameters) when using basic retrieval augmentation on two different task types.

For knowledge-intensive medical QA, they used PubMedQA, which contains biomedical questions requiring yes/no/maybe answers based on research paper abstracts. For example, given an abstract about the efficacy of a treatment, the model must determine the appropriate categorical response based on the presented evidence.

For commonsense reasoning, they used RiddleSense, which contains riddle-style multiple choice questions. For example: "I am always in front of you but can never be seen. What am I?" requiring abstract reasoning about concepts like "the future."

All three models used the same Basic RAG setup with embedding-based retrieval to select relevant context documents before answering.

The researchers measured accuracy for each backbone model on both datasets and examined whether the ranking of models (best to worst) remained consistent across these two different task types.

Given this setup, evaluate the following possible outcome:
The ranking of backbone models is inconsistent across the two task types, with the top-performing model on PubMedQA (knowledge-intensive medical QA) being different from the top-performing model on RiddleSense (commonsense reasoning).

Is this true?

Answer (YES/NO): YES